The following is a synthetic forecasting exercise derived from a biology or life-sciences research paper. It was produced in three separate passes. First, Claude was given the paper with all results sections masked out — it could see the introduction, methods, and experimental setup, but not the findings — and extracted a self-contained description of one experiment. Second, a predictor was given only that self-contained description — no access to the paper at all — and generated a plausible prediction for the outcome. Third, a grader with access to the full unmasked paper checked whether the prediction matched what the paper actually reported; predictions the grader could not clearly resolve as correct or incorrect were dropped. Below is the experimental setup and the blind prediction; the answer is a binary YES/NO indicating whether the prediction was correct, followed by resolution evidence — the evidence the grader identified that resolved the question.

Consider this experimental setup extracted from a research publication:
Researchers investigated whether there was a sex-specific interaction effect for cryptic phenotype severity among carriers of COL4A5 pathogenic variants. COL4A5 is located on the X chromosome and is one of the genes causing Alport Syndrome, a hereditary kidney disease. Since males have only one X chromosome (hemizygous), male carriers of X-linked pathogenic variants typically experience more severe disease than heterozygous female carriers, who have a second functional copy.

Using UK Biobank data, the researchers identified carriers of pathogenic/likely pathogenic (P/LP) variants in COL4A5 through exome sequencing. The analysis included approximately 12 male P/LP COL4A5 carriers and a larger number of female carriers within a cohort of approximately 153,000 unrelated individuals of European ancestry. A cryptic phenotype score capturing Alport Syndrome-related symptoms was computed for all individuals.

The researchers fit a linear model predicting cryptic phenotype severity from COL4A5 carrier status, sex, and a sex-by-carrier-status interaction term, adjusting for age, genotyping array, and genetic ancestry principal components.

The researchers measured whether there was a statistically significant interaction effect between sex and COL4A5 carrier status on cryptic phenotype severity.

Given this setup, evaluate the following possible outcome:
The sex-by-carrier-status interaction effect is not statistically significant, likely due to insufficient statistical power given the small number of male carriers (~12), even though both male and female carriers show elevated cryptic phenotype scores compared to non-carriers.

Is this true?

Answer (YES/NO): YES